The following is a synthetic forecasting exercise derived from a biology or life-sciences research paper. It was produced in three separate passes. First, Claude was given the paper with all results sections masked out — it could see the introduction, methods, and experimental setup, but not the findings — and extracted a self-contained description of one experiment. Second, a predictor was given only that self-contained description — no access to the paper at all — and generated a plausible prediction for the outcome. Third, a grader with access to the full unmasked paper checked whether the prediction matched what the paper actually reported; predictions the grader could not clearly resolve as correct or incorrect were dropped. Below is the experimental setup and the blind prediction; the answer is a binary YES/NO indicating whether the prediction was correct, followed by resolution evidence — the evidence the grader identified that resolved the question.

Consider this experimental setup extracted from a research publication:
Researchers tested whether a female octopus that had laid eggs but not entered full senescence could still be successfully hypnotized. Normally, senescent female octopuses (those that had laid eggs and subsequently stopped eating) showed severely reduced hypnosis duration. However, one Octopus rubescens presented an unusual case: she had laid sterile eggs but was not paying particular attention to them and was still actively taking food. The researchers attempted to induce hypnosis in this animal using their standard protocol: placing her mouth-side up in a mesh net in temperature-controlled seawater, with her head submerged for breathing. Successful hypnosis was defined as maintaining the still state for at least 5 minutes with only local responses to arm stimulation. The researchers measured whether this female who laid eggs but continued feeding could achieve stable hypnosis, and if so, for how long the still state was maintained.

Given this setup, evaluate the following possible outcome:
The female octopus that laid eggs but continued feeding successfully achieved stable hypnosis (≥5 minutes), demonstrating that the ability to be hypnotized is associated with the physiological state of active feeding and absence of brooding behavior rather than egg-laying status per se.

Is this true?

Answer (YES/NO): YES